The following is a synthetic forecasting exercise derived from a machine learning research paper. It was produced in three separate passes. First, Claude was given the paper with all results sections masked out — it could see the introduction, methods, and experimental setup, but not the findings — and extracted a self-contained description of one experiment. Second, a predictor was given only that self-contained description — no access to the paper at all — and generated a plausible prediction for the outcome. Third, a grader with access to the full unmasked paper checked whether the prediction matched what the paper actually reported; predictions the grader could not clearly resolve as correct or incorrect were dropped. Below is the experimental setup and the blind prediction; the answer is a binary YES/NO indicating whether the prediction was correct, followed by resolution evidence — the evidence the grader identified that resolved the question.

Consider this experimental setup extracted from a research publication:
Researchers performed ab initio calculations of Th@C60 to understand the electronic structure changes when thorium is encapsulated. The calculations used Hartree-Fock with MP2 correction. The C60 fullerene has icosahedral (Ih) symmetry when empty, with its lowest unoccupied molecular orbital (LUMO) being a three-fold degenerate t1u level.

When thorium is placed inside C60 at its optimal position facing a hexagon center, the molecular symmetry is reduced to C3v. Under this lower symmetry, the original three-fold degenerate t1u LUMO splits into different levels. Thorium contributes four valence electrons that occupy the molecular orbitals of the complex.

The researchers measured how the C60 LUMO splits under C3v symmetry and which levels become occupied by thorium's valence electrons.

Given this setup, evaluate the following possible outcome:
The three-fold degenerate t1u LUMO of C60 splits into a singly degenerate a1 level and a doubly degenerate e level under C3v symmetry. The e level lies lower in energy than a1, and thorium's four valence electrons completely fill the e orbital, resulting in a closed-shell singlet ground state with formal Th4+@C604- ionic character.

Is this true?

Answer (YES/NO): YES